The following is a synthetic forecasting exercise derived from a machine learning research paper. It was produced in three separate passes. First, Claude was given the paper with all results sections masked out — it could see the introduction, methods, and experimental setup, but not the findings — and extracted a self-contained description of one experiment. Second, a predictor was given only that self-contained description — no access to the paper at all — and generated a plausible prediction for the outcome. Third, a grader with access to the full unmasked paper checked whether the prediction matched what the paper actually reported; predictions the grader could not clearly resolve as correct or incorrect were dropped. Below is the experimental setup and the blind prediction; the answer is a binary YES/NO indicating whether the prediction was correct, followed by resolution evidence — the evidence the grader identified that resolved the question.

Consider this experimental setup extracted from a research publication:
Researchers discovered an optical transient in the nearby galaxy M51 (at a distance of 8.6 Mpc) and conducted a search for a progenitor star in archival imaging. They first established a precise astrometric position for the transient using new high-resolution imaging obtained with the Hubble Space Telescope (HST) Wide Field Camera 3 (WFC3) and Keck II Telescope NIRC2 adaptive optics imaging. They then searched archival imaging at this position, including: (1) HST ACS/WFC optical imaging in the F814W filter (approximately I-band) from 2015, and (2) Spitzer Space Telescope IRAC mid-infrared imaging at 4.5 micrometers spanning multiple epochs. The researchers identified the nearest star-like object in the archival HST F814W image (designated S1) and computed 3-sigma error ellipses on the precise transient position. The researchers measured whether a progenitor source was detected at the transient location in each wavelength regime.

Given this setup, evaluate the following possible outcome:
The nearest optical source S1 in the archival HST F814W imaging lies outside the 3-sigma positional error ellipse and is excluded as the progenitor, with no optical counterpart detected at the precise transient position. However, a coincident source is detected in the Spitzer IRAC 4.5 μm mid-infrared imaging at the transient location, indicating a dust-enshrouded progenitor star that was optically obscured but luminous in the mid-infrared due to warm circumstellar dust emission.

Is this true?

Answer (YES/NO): YES